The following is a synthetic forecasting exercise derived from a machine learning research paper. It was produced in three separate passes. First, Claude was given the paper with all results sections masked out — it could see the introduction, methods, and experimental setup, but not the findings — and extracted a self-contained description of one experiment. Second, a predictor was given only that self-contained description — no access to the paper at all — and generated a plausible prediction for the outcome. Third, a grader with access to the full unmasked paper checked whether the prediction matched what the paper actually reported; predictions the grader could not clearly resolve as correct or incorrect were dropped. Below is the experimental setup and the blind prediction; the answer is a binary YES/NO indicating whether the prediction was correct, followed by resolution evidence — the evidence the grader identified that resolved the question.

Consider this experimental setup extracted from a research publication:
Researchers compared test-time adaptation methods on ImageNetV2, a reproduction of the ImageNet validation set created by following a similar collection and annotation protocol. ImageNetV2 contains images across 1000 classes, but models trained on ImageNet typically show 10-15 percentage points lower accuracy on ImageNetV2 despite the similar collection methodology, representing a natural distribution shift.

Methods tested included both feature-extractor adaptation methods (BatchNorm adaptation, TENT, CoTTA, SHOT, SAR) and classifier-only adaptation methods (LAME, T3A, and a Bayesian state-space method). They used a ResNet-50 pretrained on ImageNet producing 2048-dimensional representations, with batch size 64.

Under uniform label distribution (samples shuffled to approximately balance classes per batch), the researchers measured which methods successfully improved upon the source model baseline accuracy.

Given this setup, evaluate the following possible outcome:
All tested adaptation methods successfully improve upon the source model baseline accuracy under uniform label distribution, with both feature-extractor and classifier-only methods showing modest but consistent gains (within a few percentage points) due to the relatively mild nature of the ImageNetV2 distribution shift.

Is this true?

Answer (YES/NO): NO